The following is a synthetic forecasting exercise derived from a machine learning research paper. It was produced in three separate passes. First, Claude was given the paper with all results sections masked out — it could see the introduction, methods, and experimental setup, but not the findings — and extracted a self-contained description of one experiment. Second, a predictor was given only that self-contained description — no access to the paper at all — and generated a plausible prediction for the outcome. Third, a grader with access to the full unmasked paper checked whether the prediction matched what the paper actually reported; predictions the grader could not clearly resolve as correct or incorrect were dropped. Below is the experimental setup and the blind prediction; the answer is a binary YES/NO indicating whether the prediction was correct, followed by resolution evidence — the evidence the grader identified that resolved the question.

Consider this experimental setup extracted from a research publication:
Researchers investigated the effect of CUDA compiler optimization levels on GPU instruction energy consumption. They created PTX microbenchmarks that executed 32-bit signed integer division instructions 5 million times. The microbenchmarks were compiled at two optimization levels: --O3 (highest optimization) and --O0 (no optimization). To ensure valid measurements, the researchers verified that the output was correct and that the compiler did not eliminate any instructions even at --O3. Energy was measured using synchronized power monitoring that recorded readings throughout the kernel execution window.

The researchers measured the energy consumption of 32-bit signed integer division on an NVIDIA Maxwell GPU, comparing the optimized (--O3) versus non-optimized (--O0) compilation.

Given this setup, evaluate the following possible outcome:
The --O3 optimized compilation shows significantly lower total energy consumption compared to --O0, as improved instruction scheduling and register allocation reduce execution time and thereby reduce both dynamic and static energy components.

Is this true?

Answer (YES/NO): YES